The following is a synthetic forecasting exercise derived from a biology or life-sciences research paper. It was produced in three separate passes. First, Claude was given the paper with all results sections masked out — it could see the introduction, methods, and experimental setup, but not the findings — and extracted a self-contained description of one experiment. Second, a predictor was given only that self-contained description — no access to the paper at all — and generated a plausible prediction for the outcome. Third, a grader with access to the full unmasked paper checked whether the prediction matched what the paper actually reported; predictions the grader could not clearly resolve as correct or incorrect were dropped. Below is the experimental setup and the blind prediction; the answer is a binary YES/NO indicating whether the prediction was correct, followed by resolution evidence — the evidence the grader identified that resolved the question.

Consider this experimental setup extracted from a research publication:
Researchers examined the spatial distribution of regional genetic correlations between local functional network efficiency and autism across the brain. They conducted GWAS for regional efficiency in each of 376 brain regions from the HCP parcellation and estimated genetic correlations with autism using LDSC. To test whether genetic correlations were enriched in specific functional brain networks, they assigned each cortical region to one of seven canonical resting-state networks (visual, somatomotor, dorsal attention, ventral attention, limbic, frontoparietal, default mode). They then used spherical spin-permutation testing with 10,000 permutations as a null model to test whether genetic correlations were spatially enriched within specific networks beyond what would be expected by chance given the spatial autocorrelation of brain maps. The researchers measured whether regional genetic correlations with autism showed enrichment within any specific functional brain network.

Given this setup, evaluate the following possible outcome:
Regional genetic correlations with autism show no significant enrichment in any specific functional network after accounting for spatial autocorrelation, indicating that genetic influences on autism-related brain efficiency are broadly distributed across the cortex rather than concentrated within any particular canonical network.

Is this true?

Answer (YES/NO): NO